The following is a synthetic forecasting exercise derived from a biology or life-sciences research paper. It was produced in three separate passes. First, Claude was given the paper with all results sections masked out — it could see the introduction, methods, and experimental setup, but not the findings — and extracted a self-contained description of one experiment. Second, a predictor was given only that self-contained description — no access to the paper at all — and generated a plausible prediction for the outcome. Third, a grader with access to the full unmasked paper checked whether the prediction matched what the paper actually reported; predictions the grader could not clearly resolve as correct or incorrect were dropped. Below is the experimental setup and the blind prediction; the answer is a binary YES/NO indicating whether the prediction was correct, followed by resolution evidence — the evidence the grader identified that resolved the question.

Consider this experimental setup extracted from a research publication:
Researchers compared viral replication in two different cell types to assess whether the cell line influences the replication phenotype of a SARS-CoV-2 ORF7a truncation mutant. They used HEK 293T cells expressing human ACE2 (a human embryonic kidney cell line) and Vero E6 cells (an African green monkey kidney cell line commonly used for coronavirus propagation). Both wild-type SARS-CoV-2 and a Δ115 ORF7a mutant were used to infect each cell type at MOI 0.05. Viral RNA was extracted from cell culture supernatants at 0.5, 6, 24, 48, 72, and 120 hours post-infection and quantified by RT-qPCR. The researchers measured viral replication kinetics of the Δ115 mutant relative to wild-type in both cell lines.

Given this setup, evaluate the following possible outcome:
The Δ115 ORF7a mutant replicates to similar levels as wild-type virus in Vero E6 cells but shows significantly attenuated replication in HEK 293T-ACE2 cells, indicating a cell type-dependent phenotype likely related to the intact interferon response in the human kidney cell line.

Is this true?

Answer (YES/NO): NO